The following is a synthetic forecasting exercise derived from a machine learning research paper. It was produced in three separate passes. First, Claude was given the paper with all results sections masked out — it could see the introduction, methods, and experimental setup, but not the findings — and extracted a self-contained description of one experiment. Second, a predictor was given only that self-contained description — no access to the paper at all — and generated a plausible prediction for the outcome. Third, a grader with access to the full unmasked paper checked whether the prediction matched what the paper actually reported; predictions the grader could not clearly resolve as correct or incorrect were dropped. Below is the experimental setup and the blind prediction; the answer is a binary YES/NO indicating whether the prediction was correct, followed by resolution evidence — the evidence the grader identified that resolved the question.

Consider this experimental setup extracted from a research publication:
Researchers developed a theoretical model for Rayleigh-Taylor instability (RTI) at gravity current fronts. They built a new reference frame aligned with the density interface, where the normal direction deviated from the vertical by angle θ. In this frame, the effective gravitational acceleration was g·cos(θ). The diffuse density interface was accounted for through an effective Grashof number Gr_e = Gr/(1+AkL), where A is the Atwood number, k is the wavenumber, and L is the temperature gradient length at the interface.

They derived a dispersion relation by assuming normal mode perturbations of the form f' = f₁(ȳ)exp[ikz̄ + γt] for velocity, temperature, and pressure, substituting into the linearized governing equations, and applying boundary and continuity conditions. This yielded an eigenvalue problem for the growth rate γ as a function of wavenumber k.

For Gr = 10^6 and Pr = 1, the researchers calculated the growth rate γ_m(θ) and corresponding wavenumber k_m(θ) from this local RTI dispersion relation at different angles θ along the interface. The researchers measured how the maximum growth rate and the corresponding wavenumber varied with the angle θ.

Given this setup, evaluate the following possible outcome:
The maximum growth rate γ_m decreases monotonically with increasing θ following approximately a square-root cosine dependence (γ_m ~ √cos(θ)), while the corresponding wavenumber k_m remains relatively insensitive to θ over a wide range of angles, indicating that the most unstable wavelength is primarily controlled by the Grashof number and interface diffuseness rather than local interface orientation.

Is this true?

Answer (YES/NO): NO